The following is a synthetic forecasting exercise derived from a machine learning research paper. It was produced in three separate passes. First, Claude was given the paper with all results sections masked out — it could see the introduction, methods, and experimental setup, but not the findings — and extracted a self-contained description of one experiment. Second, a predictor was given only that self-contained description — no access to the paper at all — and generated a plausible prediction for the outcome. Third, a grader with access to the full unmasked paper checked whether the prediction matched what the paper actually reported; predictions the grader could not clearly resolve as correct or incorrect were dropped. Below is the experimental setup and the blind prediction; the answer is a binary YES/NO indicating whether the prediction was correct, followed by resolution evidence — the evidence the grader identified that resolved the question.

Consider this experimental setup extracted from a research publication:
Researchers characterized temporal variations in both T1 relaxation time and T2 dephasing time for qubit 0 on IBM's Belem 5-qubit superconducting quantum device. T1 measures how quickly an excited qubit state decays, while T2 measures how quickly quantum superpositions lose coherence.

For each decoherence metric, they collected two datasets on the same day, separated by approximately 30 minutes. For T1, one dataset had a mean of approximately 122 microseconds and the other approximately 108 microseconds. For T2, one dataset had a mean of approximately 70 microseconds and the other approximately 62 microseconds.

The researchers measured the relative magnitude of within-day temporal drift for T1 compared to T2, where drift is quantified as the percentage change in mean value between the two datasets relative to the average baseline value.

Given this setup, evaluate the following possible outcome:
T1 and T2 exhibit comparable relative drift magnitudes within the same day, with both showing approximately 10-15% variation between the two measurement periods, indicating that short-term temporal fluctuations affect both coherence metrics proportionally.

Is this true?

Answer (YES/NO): YES